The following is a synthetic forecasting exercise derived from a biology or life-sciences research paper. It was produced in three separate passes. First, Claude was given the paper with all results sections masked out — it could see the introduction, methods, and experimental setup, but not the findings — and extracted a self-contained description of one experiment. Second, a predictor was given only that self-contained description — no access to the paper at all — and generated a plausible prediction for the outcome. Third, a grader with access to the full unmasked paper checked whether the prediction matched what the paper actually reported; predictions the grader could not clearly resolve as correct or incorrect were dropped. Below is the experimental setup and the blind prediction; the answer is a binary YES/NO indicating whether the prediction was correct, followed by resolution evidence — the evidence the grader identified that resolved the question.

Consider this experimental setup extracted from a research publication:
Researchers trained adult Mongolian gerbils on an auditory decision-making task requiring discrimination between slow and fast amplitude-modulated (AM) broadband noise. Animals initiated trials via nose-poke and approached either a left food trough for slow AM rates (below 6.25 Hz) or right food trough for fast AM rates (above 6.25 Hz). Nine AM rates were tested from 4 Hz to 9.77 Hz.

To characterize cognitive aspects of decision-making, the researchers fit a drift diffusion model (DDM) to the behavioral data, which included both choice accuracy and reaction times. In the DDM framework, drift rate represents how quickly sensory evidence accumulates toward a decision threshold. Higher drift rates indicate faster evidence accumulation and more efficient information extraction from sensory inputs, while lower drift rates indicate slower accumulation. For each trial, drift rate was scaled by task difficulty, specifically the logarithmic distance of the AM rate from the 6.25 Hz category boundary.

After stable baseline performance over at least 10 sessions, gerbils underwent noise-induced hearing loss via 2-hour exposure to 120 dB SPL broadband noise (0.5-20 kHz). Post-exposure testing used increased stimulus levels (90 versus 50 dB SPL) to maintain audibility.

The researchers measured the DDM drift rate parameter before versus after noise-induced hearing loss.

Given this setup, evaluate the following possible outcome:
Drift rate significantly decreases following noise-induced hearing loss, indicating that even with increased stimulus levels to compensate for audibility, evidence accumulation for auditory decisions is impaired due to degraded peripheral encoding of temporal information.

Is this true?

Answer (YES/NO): YES